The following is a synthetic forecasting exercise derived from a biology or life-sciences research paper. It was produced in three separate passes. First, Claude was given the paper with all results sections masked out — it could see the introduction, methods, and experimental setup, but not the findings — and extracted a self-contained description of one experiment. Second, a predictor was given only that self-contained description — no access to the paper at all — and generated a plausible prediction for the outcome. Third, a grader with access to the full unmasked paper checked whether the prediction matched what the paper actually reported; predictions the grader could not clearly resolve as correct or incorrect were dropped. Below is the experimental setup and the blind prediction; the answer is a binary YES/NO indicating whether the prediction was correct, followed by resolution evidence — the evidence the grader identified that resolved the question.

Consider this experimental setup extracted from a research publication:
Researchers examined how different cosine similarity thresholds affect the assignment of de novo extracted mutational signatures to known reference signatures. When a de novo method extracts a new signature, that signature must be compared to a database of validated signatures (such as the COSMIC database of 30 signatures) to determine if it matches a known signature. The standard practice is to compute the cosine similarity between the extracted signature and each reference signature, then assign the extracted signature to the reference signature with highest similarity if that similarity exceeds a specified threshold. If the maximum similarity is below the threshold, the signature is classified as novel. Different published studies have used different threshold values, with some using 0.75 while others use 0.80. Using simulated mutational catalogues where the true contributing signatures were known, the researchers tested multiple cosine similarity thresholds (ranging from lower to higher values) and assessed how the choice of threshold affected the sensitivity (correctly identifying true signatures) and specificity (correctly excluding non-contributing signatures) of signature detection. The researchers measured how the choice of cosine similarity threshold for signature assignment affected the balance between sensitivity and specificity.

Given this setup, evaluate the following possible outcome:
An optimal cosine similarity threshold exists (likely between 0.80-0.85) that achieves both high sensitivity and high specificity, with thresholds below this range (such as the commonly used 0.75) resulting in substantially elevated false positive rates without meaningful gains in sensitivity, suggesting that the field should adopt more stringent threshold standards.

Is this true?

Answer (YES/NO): NO